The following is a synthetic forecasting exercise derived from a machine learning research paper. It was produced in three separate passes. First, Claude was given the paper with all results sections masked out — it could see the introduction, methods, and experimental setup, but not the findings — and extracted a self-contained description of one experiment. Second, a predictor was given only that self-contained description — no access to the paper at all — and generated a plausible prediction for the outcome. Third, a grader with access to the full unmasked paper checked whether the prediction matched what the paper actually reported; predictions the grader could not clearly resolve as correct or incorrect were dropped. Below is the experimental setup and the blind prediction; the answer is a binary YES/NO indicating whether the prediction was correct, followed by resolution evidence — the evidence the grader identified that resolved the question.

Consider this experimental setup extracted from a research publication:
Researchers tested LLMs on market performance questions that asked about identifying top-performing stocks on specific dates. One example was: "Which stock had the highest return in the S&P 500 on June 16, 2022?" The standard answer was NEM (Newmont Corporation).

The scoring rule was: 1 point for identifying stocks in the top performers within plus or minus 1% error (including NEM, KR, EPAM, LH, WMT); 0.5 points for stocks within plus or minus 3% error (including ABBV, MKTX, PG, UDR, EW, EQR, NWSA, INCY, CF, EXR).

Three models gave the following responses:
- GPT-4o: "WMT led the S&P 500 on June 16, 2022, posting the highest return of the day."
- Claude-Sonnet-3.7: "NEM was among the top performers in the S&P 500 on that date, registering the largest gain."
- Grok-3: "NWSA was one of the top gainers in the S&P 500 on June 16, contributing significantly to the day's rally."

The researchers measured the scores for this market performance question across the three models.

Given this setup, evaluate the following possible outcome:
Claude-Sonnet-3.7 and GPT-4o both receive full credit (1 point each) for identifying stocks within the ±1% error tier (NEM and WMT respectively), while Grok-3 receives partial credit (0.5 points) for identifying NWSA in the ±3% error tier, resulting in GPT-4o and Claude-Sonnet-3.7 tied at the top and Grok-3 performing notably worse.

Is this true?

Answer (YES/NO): YES